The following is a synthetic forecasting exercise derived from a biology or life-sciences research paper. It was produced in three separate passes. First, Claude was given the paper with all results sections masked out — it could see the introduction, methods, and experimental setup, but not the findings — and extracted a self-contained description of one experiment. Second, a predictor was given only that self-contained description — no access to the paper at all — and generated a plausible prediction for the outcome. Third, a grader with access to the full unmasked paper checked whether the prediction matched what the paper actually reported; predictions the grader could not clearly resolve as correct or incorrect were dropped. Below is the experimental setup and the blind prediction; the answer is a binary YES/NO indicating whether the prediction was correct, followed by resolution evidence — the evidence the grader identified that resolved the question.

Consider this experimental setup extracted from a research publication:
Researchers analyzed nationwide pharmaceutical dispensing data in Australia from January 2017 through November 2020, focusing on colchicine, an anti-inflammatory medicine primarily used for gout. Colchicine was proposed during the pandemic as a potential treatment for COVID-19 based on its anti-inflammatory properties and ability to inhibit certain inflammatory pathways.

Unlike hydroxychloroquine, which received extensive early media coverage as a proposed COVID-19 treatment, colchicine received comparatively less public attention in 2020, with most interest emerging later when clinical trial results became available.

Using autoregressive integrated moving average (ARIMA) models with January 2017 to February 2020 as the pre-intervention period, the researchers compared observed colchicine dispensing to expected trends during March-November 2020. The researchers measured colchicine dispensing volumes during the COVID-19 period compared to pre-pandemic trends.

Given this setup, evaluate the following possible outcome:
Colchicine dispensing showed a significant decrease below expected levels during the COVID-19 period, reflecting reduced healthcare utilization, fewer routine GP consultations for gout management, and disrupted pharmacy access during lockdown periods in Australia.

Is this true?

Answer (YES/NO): NO